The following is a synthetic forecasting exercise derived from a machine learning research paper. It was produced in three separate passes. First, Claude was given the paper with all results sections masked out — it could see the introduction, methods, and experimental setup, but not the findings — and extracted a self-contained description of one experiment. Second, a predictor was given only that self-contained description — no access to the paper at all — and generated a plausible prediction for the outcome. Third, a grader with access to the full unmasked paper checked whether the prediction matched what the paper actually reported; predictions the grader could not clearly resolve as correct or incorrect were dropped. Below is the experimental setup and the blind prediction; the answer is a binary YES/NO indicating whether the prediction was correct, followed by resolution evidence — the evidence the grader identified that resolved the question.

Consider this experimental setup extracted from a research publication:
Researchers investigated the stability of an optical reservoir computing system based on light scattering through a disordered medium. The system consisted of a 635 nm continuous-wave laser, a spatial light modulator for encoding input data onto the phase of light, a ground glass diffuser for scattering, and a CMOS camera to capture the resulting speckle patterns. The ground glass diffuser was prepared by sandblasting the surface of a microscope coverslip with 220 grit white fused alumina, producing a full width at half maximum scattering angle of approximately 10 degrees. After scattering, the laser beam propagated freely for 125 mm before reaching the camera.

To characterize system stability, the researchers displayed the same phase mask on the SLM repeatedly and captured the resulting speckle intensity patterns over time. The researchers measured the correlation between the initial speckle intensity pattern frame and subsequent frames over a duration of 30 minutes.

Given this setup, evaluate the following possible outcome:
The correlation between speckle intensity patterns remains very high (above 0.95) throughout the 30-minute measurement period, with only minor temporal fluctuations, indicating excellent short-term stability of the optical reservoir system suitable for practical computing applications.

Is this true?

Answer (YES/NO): YES